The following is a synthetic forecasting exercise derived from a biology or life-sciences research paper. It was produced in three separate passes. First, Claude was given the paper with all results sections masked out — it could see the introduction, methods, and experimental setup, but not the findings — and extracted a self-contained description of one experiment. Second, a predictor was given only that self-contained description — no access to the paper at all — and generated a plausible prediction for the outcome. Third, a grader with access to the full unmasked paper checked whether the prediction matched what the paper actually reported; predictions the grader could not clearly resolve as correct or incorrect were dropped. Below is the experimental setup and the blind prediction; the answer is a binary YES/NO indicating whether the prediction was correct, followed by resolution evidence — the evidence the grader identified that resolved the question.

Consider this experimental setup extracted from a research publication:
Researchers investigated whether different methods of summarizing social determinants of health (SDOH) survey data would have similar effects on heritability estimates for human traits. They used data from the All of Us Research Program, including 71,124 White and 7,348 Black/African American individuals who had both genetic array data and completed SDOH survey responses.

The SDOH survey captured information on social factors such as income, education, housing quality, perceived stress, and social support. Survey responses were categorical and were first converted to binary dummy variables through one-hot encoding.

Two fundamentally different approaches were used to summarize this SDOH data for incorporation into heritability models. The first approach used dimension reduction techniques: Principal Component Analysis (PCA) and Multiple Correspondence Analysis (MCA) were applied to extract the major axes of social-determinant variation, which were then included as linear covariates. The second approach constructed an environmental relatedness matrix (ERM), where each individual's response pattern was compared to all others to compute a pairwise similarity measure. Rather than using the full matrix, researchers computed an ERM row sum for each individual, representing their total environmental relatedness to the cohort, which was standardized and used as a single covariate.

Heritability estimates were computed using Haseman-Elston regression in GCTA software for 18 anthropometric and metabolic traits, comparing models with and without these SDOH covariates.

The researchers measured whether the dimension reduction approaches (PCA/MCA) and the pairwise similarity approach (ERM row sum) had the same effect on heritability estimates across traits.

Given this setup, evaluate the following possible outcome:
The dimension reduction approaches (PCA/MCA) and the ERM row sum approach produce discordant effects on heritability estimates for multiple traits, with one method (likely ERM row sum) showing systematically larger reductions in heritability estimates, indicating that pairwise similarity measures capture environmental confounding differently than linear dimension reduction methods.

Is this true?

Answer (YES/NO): NO